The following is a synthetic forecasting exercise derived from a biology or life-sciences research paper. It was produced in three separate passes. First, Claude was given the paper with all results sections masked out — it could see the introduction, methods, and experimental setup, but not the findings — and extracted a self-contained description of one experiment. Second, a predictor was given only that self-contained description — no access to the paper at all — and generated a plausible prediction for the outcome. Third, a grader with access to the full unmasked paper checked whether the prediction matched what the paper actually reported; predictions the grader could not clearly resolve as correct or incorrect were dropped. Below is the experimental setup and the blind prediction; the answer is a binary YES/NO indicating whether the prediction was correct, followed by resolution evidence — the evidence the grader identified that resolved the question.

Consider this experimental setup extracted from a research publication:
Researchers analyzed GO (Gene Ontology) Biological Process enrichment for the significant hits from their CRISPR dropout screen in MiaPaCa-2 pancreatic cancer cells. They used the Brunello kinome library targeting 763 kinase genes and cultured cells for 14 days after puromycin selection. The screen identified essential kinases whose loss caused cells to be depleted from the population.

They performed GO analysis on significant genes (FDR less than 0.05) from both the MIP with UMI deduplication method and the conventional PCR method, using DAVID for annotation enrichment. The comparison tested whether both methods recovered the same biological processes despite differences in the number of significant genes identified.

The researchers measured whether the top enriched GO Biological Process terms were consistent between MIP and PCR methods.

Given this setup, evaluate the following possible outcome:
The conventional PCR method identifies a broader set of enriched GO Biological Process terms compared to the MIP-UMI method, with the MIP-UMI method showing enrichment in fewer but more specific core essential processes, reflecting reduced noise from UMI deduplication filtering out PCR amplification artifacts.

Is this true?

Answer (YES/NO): NO